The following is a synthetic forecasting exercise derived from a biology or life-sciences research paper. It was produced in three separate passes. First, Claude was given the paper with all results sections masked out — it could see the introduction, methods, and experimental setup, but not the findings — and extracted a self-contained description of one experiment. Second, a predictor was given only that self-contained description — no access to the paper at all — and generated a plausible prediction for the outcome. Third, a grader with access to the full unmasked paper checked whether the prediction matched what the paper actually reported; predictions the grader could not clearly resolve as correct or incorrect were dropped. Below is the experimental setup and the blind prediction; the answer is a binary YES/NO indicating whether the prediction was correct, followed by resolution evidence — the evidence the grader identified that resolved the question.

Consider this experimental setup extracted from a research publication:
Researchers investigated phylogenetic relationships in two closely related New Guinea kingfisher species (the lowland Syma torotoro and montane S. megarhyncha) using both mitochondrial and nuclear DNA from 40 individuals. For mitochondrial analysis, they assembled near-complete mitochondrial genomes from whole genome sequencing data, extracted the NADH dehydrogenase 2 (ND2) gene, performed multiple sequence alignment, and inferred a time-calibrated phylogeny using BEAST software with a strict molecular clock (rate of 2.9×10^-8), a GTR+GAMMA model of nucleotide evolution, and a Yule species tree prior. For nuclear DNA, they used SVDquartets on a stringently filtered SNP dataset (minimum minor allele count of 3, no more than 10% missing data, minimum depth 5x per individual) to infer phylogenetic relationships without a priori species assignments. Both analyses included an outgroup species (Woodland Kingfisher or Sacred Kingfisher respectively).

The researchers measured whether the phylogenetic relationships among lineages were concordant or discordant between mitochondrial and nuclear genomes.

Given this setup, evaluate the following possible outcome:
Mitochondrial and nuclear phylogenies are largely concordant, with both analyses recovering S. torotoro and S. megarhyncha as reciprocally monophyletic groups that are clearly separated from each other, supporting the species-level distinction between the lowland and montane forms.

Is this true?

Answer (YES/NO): NO